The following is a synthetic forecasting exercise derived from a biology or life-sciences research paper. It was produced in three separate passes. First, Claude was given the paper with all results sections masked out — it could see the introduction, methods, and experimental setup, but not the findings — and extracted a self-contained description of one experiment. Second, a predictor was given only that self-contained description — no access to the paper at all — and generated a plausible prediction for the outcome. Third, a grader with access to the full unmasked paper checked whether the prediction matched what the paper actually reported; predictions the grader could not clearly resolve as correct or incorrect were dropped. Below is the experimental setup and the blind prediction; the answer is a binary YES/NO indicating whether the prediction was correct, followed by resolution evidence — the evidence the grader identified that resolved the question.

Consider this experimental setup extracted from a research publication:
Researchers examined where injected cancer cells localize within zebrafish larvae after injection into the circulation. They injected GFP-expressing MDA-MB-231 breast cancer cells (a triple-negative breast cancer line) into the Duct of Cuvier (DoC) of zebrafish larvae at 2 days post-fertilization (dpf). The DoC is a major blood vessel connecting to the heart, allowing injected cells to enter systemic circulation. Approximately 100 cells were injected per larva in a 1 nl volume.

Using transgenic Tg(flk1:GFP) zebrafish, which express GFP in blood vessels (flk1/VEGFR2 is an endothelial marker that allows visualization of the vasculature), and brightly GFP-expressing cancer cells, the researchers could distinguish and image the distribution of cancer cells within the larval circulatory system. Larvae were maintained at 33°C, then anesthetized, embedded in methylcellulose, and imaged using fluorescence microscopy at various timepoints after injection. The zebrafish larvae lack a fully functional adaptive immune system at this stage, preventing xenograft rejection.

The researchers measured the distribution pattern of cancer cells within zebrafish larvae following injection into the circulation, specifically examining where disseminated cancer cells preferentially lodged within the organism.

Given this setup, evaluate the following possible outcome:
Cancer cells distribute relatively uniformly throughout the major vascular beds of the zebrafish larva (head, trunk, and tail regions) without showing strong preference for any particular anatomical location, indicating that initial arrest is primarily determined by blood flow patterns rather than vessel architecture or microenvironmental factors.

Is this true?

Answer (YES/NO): NO